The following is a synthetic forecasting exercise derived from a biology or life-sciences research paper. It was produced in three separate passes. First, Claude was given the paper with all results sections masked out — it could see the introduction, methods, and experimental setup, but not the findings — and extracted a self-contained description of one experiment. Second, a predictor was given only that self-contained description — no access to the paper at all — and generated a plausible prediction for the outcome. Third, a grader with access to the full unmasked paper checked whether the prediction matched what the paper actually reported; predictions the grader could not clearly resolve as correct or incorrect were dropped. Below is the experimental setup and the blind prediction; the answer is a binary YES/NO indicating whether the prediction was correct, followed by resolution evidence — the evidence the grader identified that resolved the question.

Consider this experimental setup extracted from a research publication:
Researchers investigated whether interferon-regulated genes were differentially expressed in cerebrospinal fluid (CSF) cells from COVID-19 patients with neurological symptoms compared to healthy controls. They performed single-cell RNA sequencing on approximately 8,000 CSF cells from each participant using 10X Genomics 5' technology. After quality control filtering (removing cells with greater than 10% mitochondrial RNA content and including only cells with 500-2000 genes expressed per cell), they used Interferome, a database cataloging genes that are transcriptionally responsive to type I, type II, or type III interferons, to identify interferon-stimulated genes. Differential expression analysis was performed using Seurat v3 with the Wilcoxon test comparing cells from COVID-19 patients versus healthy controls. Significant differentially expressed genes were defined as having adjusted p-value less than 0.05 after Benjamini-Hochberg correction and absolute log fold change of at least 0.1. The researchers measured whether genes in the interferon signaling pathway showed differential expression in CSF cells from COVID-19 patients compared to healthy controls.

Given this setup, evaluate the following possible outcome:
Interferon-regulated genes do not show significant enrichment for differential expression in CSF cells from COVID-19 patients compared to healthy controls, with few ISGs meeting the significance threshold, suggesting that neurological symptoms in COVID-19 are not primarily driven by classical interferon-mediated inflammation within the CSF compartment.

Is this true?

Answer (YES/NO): NO